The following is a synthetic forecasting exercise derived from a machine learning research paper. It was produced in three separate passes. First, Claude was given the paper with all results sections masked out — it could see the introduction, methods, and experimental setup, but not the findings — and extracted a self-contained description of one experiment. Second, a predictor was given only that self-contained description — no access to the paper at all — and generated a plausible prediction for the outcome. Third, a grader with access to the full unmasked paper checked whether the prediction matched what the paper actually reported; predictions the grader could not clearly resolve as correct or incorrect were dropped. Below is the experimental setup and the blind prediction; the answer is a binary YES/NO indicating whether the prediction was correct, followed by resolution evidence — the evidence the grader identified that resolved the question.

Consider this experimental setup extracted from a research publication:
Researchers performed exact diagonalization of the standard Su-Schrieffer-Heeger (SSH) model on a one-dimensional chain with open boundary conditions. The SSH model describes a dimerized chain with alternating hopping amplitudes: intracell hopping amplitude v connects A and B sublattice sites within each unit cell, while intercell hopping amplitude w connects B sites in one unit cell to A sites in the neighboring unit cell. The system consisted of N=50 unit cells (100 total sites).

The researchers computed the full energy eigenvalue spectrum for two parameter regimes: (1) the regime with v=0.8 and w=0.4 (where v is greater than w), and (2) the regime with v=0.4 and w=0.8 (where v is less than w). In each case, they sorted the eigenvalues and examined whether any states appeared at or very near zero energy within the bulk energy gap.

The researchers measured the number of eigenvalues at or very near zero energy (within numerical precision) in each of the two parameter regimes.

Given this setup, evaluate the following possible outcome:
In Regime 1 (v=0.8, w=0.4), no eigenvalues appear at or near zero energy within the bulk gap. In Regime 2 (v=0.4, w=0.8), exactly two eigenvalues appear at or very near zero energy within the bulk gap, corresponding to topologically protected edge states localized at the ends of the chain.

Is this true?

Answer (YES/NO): YES